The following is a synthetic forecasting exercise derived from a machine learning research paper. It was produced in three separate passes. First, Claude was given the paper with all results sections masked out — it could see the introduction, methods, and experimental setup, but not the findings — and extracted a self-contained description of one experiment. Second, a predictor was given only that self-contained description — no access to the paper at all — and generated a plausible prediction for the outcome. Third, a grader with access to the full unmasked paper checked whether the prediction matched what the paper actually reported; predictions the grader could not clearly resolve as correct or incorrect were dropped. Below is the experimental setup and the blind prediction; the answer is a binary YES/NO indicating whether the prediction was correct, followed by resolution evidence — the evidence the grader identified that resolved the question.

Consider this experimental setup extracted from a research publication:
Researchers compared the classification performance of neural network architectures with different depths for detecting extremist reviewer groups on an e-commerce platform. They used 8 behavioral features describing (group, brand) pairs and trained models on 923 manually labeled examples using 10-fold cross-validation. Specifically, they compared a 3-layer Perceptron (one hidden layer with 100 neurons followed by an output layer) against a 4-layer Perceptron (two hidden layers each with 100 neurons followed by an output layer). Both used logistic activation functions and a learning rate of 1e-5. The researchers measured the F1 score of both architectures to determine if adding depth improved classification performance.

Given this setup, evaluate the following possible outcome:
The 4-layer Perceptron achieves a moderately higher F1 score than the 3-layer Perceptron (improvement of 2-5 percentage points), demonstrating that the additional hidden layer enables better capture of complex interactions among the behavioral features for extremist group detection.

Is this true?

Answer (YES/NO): NO